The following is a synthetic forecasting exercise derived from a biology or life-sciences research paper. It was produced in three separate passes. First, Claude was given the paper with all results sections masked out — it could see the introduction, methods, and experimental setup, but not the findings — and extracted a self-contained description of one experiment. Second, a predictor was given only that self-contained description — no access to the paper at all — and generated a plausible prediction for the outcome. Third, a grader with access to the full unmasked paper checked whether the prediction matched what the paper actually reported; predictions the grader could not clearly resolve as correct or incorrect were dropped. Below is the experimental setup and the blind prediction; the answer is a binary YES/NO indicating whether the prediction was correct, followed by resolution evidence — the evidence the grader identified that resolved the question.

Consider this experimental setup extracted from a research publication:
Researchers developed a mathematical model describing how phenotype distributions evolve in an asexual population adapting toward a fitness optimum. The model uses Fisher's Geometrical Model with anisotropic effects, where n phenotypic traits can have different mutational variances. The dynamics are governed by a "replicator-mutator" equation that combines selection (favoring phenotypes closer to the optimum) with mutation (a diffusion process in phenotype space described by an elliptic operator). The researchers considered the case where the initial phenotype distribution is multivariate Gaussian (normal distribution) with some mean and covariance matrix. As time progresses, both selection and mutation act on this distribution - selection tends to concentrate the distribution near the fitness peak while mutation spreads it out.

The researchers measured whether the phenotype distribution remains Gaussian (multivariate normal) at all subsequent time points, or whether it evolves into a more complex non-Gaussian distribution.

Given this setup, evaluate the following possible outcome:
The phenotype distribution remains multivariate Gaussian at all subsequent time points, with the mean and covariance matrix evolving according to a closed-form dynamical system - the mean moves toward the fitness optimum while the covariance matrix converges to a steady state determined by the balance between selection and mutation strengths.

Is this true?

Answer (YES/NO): YES